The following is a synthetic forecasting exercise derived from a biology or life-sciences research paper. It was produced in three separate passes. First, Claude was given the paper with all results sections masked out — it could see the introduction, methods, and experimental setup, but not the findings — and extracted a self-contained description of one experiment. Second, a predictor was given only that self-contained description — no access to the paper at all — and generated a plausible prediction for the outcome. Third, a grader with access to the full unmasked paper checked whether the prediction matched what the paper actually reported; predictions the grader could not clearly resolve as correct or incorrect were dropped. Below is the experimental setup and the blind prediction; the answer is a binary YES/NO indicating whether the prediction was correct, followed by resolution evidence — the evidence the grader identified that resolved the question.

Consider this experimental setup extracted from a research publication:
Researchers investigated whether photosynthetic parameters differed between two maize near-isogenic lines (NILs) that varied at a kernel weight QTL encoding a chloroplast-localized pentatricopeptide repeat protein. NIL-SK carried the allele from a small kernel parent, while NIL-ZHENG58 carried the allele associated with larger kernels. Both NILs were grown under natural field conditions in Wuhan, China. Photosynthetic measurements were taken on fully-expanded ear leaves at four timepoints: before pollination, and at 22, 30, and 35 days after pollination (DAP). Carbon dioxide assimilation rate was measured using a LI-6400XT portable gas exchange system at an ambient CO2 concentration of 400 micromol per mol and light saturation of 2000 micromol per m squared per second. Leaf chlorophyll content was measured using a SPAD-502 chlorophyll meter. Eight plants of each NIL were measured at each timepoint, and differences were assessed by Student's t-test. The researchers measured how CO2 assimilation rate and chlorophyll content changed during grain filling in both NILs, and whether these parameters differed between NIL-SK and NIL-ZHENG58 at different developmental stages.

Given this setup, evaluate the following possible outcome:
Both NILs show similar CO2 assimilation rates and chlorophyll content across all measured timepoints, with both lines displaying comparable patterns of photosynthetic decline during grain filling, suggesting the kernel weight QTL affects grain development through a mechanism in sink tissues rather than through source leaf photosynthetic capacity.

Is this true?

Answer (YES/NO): NO